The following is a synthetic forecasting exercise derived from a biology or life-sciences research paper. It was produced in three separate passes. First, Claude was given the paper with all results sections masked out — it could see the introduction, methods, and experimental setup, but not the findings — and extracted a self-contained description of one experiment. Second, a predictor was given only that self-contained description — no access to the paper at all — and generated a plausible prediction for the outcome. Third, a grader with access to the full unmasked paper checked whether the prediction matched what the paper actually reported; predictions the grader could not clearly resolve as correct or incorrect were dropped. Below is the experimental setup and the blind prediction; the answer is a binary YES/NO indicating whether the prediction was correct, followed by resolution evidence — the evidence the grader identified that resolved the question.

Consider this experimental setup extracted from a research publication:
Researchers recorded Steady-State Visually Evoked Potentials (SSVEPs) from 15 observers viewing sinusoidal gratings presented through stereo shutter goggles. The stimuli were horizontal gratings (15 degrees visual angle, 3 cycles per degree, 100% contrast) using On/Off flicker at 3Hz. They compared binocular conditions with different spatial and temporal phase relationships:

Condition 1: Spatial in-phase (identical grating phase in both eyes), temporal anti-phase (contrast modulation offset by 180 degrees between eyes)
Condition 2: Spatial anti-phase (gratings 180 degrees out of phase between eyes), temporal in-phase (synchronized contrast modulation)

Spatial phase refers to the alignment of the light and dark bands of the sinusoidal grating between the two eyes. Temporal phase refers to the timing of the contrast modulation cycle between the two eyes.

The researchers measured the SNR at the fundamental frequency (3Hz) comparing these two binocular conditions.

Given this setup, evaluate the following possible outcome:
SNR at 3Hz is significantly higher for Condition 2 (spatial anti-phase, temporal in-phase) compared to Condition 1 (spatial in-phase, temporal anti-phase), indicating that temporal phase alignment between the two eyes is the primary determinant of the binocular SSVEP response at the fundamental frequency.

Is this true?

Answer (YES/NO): YES